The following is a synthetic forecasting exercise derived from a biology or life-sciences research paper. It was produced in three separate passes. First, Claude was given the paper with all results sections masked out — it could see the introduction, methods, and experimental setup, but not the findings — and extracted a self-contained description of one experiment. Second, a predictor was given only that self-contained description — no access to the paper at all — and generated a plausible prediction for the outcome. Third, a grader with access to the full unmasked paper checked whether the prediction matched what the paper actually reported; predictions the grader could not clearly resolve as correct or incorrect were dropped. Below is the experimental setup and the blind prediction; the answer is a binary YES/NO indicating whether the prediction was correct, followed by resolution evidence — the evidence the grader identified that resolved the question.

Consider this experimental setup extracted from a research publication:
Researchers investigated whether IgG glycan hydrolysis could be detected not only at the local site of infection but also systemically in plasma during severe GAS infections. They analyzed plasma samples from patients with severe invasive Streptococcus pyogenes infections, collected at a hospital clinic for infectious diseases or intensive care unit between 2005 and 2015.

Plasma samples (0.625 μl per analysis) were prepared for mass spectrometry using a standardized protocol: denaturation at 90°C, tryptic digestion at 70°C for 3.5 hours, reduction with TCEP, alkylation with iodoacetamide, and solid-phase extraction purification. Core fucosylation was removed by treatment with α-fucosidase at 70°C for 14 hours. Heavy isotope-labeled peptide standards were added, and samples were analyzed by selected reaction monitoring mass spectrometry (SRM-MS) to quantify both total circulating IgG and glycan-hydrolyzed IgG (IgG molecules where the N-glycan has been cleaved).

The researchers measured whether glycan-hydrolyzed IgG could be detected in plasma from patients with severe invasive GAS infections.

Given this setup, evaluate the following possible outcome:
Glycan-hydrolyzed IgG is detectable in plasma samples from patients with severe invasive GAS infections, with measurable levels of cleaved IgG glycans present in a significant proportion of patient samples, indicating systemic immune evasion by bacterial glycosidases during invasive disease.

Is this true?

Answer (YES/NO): YES